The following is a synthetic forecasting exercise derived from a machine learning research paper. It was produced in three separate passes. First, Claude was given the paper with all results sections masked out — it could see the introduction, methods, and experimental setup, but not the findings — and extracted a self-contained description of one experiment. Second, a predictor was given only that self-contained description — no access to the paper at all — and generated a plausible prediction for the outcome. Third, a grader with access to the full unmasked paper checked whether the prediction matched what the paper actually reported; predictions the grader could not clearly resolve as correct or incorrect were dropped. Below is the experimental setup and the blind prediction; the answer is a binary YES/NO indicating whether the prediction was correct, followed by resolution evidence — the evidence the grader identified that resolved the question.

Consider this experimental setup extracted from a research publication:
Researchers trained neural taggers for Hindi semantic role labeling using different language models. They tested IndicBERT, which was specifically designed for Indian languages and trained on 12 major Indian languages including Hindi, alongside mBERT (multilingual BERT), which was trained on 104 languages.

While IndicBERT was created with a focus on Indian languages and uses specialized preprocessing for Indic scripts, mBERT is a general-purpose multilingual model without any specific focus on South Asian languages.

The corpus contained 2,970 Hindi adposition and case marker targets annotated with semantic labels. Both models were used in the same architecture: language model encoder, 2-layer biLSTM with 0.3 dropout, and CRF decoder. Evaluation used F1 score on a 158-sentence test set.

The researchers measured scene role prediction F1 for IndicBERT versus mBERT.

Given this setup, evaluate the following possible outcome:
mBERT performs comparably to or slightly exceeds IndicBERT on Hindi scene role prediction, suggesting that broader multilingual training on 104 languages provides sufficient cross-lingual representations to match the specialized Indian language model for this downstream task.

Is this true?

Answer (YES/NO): NO